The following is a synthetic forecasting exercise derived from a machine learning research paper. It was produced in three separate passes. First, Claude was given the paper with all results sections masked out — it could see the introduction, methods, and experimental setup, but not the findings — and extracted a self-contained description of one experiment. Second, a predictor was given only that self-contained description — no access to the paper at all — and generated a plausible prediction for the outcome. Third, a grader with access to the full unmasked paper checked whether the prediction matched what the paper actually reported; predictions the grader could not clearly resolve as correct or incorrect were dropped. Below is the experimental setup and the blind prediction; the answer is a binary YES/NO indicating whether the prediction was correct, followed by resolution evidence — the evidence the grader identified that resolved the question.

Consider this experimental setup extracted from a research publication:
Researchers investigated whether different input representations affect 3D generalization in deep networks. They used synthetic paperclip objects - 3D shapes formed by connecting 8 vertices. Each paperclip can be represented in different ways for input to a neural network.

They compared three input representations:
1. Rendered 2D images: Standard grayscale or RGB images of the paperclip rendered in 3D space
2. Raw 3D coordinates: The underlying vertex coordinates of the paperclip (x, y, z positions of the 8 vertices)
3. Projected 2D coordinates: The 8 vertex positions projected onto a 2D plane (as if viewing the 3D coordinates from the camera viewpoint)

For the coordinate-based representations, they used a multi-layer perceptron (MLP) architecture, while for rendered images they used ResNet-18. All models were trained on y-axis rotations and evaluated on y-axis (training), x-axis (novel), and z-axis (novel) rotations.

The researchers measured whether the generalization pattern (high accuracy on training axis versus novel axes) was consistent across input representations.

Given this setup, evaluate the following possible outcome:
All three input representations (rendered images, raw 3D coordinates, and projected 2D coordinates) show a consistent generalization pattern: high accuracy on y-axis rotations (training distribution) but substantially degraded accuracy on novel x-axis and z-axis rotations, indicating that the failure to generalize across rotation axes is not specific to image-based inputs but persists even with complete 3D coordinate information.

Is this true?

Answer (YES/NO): NO